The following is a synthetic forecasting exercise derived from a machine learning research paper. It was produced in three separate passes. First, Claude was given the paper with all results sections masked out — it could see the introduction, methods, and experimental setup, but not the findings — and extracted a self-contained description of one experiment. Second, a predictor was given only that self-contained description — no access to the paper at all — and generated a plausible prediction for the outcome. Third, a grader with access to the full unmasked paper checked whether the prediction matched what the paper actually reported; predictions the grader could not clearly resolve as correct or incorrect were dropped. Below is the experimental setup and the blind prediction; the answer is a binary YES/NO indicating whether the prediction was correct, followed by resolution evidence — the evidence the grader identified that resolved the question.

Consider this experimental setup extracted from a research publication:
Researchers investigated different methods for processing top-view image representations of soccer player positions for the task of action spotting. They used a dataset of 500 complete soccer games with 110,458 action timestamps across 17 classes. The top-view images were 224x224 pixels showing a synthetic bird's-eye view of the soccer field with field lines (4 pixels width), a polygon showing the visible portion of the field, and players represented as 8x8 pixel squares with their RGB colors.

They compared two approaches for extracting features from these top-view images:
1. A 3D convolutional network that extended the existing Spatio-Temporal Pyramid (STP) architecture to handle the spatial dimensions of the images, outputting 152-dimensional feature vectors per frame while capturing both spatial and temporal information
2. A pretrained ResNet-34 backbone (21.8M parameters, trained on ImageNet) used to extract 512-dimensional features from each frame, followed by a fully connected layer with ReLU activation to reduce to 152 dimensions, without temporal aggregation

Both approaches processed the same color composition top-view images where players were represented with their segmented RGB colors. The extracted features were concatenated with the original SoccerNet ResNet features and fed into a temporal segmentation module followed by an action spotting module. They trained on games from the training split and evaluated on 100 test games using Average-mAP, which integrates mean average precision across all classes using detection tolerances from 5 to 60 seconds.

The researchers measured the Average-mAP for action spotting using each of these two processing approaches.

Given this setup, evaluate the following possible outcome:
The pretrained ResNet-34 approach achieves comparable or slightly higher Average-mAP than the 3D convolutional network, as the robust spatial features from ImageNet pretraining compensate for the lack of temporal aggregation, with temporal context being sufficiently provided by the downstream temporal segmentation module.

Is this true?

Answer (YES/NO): YES